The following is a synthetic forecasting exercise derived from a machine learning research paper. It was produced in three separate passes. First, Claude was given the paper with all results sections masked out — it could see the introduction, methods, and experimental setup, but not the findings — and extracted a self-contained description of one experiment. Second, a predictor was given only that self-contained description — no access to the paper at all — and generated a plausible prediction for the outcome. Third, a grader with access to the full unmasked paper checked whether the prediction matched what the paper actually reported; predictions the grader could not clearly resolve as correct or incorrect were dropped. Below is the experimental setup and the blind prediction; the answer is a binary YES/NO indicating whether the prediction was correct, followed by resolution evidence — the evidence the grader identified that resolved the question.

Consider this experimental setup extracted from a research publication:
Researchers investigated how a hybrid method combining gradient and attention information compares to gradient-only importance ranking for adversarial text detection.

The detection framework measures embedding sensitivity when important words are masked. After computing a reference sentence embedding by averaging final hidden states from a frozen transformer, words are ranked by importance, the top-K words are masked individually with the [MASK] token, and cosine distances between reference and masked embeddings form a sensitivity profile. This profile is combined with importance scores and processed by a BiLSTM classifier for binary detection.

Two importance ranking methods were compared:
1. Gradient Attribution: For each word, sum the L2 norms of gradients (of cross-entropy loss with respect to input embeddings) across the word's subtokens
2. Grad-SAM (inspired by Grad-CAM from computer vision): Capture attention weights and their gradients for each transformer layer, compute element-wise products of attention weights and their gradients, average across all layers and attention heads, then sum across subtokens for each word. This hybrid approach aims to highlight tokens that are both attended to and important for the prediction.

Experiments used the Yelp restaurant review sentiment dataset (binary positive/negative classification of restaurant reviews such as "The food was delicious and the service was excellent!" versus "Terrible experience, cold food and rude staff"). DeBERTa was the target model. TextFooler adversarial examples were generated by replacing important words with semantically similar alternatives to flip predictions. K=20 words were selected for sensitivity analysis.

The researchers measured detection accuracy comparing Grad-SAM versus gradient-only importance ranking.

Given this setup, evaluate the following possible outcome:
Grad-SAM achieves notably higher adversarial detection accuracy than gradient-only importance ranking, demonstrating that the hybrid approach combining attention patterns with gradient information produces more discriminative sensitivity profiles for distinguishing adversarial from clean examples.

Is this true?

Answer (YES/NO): NO